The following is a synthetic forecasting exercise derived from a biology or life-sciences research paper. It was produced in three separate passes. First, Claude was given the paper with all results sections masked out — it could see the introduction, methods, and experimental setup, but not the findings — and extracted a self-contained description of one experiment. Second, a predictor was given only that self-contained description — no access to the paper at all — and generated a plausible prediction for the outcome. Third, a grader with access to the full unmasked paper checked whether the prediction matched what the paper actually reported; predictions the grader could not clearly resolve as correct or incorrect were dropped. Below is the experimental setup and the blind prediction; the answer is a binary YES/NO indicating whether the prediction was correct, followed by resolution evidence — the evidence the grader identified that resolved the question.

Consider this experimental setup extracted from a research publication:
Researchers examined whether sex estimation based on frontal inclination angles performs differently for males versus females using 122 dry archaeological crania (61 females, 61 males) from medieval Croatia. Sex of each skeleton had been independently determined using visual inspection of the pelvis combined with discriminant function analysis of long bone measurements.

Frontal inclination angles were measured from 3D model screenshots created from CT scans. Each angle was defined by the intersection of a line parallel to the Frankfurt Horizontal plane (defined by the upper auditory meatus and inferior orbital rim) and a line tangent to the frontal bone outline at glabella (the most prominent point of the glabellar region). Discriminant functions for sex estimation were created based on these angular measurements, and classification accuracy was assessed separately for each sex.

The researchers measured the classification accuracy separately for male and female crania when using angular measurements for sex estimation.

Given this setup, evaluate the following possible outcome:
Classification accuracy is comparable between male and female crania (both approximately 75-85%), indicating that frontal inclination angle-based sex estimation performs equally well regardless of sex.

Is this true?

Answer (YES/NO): NO